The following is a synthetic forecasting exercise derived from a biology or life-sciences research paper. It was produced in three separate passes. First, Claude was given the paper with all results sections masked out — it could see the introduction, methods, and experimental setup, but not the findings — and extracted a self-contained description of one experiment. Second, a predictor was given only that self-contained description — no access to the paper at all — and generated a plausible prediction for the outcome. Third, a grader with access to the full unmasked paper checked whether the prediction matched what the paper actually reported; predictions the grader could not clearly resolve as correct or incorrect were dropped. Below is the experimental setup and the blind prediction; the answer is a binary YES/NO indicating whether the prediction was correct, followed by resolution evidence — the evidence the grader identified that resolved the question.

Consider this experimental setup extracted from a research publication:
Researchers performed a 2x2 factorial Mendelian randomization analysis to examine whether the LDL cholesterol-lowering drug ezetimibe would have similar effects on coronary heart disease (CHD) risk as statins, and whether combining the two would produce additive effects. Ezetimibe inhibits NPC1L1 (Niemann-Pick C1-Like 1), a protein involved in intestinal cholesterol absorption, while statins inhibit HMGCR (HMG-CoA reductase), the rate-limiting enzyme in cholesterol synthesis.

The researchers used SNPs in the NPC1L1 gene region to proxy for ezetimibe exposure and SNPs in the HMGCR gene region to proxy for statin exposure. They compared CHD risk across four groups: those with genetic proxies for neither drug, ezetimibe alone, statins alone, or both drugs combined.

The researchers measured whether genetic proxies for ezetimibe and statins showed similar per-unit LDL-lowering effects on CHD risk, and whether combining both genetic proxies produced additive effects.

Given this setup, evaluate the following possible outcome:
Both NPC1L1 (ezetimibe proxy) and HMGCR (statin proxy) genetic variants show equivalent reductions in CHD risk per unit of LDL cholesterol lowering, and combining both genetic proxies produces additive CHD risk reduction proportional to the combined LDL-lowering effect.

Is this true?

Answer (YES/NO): YES